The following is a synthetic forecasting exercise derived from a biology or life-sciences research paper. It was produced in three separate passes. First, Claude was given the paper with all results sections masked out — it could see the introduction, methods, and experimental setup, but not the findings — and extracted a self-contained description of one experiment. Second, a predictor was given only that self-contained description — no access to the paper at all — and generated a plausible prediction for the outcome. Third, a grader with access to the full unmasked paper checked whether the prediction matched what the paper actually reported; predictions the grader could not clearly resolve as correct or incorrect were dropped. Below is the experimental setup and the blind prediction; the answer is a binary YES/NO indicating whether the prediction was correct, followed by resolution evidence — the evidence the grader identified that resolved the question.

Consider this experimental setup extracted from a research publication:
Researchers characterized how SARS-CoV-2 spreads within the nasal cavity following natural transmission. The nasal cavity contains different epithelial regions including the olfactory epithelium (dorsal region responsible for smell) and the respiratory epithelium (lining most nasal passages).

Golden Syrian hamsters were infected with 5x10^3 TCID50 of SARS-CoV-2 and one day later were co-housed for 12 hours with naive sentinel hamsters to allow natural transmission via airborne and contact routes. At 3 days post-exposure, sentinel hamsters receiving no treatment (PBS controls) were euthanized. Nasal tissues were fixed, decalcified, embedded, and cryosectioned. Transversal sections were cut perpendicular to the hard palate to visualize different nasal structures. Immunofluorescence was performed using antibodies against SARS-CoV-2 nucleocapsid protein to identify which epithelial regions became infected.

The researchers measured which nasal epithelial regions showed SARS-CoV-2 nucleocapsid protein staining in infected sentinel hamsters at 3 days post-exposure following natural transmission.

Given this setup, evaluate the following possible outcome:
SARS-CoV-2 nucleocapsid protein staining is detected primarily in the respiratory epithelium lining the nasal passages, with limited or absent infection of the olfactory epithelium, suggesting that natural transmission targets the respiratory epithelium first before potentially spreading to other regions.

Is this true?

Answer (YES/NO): NO